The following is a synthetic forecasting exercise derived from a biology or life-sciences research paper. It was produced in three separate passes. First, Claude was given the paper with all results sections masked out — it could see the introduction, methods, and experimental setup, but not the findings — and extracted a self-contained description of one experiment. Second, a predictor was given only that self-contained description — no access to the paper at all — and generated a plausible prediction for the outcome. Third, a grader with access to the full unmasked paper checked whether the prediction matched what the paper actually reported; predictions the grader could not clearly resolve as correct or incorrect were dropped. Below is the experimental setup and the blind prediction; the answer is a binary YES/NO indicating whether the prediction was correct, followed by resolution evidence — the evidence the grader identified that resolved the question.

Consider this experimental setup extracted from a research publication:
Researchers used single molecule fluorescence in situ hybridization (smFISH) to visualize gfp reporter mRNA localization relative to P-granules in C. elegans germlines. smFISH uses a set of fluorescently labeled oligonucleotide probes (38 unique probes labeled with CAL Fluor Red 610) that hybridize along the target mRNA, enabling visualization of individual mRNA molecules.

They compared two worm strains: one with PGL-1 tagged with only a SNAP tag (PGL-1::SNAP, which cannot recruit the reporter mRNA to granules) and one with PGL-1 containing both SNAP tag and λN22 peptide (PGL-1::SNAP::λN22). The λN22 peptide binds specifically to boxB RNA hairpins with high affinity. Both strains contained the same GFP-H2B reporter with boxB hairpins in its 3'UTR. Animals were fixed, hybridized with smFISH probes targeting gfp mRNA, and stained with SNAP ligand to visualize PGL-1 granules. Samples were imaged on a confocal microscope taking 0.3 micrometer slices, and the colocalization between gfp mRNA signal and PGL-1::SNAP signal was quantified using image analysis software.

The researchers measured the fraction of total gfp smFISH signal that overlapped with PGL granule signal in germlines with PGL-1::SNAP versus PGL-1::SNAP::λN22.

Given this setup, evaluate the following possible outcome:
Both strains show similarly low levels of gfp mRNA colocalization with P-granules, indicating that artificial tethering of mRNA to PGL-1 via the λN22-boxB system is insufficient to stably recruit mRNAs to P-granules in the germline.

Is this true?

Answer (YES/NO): NO